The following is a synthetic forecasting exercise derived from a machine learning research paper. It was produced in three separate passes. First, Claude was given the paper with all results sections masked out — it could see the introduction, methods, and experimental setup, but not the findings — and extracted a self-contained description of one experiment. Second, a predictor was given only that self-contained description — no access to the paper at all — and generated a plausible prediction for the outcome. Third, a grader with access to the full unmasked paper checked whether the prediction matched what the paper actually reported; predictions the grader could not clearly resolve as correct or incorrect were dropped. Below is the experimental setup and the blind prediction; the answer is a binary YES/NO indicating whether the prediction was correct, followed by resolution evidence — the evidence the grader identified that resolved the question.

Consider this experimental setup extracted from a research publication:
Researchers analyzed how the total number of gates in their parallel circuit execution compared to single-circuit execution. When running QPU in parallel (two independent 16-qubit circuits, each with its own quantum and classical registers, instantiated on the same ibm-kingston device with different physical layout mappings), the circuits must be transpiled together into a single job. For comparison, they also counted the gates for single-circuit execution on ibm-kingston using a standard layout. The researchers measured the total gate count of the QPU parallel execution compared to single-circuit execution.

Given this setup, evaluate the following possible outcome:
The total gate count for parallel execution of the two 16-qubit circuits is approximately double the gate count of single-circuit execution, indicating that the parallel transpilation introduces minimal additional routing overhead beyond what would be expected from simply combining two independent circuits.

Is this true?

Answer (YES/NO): NO